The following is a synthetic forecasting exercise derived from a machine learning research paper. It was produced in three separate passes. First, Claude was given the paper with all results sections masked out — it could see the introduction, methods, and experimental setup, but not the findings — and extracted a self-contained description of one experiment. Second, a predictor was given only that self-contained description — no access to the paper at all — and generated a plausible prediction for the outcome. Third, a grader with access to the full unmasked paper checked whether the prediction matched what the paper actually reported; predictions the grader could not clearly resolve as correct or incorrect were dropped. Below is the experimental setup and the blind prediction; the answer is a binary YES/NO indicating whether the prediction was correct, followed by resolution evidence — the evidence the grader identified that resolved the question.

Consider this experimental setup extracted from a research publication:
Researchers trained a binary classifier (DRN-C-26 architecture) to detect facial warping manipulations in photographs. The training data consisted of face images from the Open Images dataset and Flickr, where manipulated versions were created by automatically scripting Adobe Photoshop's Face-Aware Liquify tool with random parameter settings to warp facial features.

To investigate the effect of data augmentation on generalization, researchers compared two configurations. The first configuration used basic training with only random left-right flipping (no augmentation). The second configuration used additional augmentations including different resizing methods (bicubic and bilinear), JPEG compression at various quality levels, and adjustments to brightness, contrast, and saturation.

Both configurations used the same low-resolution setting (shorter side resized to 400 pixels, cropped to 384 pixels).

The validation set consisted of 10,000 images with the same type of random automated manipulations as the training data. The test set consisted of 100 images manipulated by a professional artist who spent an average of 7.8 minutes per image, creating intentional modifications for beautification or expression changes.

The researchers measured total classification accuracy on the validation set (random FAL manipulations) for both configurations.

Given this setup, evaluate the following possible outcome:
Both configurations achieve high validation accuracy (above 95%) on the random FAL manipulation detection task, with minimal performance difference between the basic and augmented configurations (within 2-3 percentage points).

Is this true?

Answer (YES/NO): NO